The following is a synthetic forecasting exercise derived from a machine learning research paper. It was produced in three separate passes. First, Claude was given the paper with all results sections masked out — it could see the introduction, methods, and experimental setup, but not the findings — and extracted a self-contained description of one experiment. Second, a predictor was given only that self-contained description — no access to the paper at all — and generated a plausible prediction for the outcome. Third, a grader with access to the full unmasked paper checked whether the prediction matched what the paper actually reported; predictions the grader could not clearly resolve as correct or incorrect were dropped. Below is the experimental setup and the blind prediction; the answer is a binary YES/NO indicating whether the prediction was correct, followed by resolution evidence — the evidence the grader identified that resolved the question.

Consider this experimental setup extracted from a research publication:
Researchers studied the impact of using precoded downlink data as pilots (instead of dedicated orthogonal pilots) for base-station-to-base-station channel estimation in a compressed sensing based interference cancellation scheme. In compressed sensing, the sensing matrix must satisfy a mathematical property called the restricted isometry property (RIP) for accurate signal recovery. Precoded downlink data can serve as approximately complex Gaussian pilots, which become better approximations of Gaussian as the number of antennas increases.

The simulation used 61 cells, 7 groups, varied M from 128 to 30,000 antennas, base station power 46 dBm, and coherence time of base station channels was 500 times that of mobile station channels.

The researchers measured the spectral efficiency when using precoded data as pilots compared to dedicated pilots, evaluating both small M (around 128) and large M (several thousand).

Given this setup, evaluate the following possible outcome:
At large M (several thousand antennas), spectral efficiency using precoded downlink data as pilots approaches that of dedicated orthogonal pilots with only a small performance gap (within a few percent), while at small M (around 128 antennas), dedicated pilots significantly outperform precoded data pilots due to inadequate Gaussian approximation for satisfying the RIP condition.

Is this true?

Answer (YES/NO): NO